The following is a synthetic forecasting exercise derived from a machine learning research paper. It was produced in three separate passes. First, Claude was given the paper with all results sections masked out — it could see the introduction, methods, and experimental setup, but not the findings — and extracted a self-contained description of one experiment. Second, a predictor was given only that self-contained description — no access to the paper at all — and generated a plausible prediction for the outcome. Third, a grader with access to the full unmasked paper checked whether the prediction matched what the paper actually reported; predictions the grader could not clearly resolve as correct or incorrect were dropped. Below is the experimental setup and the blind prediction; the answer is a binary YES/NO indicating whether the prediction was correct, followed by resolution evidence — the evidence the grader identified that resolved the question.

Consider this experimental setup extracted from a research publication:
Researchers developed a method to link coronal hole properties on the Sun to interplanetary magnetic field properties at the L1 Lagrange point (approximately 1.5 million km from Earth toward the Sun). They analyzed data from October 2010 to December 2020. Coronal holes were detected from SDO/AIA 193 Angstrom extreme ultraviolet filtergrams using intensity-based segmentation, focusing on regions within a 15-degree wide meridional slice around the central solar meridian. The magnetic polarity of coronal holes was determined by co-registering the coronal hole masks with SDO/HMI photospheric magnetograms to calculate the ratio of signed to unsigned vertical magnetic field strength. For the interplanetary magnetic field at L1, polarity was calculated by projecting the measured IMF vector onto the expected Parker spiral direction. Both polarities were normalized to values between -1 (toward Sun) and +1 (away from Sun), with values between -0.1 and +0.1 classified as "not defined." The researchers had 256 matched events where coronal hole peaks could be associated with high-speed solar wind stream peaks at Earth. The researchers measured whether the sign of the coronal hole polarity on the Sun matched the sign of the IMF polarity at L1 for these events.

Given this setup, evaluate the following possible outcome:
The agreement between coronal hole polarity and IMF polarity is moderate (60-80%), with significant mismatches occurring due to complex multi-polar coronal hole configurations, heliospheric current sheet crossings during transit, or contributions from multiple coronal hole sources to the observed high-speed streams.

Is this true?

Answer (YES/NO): NO